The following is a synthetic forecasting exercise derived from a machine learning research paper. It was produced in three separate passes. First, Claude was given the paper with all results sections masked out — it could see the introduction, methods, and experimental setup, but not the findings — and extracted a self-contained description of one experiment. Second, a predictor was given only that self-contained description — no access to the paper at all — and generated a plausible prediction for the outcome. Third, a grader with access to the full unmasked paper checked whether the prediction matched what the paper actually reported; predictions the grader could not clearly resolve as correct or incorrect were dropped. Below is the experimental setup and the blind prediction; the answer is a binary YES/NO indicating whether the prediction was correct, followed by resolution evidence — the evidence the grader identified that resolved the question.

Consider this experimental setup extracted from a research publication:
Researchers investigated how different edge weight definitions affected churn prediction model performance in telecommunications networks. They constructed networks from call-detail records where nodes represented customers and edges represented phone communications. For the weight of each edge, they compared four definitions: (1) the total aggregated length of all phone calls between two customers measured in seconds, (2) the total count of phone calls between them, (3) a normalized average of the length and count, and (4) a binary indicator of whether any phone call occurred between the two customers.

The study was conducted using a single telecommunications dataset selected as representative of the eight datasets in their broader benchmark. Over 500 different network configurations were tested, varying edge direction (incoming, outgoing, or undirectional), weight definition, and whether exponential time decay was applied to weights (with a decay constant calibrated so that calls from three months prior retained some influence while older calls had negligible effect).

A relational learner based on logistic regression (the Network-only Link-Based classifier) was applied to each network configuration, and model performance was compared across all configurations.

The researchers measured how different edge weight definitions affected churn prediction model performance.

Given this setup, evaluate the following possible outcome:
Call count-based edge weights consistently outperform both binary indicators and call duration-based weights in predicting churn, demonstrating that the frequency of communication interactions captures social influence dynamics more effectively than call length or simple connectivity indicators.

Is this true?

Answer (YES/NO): NO